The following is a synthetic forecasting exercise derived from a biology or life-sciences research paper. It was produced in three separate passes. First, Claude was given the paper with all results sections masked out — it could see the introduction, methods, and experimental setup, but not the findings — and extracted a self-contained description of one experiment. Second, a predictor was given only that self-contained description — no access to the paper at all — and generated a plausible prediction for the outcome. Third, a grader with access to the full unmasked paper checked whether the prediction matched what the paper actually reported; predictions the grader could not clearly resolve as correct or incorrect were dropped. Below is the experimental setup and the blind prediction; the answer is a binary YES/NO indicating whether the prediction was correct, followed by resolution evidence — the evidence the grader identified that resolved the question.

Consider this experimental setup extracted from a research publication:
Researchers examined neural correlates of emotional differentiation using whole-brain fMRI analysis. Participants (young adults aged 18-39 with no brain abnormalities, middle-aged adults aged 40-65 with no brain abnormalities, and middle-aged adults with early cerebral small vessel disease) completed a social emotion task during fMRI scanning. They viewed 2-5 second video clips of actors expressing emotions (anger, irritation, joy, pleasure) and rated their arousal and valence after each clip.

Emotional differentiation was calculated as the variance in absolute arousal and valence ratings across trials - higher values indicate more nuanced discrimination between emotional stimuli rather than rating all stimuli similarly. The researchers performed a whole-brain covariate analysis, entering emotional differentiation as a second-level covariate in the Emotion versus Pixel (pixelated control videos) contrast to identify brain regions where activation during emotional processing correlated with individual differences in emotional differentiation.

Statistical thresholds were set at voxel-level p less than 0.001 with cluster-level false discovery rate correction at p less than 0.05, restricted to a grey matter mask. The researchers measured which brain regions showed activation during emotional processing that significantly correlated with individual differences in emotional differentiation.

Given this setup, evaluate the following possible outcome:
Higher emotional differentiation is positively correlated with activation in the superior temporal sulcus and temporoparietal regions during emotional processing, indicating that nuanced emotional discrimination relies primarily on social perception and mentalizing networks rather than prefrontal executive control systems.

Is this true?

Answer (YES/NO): NO